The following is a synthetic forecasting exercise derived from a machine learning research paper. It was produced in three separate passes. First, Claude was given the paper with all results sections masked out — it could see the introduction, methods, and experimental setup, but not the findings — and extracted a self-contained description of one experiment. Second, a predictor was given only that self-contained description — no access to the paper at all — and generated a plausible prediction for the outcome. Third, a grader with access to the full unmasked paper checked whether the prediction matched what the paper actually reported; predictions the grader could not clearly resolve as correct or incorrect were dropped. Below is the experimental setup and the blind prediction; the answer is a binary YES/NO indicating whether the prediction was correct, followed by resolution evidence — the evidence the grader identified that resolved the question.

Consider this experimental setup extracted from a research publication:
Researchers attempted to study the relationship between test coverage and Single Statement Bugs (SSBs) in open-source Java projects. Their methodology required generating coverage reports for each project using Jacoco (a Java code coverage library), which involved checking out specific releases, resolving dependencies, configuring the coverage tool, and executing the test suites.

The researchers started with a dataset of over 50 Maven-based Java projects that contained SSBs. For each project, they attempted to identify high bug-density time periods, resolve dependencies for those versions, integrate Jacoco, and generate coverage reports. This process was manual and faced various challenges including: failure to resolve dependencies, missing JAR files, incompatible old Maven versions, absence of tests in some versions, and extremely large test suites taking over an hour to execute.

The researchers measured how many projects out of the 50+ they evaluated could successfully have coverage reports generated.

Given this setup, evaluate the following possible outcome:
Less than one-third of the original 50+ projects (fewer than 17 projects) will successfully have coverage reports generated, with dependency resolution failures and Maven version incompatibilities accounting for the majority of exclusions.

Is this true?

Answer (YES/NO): NO